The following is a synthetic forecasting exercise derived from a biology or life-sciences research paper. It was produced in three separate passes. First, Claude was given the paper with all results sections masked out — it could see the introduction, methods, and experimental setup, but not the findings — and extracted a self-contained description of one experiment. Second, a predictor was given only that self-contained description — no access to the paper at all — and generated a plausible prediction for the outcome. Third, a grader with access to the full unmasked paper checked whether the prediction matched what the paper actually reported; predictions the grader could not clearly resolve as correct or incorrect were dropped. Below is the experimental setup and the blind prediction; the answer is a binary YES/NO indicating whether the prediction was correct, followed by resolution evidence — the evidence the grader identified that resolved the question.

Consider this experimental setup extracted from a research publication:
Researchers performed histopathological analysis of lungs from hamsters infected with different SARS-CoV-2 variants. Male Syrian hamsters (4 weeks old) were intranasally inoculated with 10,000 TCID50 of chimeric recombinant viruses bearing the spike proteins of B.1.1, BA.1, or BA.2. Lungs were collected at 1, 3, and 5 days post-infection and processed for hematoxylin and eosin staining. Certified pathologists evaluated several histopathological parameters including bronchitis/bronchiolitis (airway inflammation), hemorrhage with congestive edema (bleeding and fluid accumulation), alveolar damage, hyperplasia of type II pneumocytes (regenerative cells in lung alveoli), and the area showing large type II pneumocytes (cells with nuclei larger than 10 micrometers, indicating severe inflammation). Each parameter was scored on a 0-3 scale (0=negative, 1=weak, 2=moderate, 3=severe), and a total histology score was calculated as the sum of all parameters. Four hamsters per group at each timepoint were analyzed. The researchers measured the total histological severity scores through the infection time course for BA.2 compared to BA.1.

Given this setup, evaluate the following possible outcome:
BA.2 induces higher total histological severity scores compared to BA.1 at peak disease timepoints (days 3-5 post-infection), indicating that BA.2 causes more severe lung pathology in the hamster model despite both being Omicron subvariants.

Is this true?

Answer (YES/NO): YES